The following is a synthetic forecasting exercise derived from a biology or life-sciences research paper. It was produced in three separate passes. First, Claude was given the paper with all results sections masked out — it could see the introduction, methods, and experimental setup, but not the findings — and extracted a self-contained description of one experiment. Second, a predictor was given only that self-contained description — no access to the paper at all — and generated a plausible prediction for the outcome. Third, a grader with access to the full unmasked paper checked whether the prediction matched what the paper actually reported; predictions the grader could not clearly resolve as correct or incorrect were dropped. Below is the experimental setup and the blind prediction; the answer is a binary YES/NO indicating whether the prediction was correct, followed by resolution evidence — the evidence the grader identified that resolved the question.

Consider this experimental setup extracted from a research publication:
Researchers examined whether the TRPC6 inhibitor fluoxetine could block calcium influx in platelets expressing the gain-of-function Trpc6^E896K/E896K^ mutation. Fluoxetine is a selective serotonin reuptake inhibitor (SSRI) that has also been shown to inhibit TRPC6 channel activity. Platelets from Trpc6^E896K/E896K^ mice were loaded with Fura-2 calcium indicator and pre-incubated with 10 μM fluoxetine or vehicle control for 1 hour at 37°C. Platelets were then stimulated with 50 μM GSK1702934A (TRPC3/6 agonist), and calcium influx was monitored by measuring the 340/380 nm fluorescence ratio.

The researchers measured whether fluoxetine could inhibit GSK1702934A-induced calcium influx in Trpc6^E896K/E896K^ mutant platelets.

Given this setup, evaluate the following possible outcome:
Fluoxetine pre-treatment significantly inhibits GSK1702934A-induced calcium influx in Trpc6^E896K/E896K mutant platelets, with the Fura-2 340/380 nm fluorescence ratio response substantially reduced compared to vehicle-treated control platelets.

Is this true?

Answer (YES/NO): YES